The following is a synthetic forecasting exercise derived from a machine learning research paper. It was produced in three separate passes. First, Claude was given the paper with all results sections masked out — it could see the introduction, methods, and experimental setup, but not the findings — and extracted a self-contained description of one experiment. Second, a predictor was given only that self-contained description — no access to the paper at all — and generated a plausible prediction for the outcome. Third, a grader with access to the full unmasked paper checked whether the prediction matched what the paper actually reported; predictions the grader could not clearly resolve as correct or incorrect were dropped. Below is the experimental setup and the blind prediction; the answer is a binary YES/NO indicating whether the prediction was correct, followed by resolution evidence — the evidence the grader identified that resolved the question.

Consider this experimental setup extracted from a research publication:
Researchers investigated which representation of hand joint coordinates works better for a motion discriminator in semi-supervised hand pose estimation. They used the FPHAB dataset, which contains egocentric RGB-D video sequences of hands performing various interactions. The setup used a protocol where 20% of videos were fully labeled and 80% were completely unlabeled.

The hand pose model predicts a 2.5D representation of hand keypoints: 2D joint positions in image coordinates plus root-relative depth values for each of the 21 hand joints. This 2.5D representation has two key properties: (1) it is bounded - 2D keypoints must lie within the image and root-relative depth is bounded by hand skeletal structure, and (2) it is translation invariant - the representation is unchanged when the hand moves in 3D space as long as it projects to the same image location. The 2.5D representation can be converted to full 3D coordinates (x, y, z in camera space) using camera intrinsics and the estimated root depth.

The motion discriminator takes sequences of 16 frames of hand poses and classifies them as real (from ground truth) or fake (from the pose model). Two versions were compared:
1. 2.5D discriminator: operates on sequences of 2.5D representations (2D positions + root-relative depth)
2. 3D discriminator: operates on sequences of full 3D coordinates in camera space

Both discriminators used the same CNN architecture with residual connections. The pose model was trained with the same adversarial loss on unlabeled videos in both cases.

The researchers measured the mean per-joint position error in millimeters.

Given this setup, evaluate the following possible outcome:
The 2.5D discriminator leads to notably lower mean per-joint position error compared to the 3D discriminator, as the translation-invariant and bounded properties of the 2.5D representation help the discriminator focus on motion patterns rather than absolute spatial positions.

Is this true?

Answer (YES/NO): YES